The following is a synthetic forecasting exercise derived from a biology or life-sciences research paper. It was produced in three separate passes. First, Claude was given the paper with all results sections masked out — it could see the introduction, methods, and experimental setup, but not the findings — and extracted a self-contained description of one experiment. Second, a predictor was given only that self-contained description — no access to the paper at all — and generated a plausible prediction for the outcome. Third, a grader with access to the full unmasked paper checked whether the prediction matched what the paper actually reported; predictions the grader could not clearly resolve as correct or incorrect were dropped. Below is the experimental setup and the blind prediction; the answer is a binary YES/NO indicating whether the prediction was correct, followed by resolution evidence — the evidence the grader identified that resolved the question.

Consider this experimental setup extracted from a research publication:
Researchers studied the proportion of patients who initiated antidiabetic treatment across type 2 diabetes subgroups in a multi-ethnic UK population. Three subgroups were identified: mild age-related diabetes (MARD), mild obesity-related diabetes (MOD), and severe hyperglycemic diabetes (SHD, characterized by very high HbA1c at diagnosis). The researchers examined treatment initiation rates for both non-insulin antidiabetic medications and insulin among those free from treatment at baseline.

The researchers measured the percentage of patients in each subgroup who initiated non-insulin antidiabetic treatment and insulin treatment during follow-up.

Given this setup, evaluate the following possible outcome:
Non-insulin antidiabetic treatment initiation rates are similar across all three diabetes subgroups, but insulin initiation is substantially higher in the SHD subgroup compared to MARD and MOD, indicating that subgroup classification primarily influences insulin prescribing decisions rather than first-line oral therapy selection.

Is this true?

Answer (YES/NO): NO